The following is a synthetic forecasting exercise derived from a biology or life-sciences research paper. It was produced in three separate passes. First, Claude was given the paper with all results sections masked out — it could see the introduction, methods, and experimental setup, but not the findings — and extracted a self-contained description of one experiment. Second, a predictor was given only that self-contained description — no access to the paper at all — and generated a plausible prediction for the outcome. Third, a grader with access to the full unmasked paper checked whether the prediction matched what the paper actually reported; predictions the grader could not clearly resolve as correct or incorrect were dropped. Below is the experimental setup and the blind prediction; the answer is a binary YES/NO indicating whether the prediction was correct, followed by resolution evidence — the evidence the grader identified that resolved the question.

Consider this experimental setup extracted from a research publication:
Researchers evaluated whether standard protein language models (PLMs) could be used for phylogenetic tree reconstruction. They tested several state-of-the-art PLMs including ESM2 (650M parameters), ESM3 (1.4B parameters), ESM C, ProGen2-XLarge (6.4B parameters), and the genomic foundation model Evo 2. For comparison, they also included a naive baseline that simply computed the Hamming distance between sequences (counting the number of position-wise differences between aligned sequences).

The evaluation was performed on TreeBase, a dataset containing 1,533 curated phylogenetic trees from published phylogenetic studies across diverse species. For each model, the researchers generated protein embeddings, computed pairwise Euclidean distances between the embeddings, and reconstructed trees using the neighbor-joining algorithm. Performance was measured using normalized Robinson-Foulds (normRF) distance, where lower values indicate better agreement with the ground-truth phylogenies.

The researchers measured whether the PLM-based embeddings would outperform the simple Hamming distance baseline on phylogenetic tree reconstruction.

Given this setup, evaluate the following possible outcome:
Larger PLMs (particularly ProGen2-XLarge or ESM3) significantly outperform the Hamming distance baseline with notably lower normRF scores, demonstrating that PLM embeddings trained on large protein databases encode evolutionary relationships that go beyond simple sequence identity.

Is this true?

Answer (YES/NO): NO